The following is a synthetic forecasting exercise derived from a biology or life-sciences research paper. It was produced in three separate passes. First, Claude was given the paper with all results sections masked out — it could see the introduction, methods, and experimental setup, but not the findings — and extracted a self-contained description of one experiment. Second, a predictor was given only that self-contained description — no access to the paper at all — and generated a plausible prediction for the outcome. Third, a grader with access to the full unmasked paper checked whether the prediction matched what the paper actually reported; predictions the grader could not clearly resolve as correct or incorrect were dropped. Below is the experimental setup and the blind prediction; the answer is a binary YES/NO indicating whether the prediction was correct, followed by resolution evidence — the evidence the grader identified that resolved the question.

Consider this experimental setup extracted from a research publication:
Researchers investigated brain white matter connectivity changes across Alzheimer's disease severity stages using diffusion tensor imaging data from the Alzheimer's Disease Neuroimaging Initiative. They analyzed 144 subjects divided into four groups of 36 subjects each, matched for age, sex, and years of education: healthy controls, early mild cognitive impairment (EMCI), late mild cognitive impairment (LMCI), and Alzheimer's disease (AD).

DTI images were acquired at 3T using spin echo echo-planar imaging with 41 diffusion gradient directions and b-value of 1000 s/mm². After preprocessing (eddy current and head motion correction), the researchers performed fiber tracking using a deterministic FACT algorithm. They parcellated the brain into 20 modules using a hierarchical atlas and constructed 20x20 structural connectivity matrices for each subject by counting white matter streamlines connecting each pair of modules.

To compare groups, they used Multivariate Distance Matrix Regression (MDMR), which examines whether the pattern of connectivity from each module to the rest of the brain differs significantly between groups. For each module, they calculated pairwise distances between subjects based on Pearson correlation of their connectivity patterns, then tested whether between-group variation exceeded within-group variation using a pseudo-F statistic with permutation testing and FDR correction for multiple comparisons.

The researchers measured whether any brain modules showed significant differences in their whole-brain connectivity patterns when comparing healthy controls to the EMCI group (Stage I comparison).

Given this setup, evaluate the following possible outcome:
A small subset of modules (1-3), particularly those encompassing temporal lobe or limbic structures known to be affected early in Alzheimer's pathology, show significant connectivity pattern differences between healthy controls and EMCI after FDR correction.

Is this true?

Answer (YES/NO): NO